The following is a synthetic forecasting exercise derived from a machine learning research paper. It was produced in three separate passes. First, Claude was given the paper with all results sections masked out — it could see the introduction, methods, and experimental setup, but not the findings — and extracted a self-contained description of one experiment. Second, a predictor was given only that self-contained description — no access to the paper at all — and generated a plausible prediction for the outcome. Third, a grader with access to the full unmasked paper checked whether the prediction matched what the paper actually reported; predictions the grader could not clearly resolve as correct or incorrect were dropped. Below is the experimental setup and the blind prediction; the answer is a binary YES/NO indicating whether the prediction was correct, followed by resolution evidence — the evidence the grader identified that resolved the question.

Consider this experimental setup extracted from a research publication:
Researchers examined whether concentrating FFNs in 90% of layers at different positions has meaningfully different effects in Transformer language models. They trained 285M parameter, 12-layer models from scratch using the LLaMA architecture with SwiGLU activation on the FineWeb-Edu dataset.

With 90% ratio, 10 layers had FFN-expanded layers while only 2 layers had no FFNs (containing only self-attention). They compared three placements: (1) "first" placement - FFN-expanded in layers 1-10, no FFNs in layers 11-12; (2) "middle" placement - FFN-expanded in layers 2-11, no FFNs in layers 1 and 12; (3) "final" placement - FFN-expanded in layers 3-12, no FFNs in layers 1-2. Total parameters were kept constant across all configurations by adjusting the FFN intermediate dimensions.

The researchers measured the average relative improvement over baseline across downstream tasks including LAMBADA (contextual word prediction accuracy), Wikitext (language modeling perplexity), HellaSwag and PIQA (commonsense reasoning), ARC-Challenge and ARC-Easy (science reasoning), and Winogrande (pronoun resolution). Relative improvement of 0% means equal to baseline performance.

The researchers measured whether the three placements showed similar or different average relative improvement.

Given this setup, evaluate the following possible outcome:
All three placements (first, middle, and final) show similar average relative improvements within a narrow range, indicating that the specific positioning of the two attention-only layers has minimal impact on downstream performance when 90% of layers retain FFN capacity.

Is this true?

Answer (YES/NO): NO